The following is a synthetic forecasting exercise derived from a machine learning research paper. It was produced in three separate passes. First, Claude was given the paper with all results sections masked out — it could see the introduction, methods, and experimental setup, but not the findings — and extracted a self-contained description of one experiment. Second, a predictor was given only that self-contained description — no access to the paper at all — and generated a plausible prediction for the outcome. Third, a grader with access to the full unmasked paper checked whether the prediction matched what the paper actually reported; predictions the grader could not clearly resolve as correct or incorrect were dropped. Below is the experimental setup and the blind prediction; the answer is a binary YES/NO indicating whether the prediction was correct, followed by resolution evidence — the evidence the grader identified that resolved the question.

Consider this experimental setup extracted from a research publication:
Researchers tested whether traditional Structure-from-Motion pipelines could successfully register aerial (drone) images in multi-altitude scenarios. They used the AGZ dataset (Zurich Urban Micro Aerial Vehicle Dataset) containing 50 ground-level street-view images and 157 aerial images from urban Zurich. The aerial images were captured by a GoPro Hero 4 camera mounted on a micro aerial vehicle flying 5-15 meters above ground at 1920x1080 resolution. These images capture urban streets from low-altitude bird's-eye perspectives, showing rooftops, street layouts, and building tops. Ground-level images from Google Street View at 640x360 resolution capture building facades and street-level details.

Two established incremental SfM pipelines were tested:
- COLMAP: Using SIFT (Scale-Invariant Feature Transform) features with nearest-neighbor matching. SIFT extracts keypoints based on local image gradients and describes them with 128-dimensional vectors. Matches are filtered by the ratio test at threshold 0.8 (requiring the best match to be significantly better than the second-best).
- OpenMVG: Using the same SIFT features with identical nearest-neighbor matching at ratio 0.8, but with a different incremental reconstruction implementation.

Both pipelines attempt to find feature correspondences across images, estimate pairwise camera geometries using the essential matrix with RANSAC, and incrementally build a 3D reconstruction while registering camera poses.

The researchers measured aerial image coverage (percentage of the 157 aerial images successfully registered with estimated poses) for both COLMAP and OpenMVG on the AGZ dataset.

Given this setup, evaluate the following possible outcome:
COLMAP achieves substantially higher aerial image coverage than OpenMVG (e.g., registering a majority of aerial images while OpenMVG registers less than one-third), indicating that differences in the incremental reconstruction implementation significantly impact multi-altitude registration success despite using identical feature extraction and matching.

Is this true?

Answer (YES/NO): NO